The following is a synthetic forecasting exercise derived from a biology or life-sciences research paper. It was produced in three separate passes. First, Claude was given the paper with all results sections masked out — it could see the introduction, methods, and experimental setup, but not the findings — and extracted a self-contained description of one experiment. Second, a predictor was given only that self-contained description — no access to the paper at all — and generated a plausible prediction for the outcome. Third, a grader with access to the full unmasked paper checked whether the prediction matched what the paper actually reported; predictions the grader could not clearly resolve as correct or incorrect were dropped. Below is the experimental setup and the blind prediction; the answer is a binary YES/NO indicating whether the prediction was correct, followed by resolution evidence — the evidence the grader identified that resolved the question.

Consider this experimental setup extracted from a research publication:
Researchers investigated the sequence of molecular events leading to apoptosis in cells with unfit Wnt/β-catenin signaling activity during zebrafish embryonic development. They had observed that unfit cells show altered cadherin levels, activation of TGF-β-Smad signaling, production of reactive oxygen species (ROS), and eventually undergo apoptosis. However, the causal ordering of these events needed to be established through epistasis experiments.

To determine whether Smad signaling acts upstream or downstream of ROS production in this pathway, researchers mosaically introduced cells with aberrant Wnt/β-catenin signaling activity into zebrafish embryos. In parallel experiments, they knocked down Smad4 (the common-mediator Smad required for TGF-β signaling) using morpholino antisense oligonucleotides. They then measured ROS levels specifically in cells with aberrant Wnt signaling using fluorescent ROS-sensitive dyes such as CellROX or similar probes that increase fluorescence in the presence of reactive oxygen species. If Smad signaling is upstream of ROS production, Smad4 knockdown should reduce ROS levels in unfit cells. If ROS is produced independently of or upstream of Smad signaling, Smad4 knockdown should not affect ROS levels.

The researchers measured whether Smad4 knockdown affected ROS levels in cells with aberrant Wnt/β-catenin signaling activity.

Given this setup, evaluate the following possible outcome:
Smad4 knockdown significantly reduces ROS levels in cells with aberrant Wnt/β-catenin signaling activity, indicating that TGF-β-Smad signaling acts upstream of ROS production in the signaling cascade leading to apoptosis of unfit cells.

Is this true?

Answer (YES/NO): YES